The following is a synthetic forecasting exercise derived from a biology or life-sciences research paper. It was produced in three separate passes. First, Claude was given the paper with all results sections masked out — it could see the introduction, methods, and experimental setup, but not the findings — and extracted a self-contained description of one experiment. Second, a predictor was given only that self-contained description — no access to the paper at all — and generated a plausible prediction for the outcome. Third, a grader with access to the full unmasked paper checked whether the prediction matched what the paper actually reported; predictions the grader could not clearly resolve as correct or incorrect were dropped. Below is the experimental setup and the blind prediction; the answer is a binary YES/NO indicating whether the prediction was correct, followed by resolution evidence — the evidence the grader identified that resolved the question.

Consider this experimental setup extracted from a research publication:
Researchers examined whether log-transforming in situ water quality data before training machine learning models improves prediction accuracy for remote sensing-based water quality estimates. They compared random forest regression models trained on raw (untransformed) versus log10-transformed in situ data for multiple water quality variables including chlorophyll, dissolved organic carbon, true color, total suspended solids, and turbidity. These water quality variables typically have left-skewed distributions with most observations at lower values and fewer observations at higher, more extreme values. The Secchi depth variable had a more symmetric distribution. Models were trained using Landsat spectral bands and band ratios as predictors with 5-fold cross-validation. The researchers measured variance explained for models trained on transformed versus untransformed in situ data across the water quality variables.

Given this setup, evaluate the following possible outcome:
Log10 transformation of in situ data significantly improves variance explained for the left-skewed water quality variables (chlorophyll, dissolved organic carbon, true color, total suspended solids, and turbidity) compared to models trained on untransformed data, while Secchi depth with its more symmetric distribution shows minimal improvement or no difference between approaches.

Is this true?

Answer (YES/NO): YES